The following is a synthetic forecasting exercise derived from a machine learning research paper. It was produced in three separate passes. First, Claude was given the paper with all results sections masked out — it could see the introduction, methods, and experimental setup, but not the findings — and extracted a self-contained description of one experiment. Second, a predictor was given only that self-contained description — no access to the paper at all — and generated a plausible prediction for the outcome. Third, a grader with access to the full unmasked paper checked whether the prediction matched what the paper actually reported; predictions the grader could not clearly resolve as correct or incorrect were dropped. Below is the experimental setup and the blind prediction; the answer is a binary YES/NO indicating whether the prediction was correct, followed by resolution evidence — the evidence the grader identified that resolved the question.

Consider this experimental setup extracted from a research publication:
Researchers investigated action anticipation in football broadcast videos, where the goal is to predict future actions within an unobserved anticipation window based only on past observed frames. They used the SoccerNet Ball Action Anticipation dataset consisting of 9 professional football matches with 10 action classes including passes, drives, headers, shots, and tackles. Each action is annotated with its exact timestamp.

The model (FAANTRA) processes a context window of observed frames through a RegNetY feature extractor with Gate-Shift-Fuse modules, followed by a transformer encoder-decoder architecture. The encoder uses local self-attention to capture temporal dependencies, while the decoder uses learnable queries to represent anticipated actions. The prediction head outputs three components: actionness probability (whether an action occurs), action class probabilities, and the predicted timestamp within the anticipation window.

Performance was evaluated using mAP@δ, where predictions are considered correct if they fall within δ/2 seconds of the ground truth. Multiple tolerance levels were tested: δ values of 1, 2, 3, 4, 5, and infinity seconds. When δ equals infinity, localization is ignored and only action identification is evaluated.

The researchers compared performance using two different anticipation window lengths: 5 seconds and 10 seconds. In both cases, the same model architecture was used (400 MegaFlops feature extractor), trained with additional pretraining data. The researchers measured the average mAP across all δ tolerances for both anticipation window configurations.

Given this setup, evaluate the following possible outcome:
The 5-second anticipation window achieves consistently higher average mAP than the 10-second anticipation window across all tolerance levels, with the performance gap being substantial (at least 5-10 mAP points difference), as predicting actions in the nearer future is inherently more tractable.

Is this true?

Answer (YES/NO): NO